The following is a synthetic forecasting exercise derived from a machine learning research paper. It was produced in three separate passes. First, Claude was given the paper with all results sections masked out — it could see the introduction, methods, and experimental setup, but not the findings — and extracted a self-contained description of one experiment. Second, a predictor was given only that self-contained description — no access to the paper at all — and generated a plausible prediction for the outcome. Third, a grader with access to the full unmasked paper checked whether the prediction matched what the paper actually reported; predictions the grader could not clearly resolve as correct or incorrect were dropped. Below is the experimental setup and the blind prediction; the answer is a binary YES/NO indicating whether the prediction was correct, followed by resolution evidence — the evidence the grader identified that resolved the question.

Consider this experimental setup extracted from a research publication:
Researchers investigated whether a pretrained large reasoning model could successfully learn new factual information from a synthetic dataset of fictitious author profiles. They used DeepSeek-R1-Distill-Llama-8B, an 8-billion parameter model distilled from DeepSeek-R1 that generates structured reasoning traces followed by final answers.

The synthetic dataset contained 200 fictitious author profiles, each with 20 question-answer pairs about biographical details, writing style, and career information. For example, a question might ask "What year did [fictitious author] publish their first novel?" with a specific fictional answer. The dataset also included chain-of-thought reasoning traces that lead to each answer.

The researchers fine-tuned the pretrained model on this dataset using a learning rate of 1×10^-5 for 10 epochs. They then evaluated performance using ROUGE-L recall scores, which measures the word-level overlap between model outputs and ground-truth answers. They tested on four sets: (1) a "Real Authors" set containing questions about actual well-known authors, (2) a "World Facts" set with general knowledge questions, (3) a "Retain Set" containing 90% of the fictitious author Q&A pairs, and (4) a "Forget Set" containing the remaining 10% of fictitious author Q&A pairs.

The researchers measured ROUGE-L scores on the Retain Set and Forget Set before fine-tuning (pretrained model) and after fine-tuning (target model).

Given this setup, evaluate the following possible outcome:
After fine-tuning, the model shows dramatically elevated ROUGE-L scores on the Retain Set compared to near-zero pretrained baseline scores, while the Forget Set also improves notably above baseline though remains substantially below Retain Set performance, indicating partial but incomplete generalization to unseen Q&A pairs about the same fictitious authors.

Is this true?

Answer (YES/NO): NO